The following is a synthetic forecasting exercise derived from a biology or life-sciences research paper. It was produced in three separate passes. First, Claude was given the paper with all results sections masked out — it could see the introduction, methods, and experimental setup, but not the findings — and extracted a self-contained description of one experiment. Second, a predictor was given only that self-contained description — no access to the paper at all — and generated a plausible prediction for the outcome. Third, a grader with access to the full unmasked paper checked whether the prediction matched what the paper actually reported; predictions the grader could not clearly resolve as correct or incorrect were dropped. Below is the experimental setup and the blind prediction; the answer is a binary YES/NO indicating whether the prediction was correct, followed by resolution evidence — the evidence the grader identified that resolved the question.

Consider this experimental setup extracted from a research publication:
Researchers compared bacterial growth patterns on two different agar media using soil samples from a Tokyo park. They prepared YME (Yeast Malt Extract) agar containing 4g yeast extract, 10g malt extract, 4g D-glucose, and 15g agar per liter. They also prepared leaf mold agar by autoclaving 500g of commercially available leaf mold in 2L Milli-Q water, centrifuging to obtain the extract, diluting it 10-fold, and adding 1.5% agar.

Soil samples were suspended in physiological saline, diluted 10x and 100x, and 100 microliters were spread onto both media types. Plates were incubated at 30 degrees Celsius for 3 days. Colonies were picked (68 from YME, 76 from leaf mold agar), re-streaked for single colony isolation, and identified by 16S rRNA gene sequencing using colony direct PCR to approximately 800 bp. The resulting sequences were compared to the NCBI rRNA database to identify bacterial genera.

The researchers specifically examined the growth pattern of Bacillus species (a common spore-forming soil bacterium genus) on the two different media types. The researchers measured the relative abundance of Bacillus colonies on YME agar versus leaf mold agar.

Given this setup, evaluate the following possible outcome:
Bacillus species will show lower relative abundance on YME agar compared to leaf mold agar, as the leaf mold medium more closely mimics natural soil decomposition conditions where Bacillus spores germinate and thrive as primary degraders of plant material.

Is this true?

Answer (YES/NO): NO